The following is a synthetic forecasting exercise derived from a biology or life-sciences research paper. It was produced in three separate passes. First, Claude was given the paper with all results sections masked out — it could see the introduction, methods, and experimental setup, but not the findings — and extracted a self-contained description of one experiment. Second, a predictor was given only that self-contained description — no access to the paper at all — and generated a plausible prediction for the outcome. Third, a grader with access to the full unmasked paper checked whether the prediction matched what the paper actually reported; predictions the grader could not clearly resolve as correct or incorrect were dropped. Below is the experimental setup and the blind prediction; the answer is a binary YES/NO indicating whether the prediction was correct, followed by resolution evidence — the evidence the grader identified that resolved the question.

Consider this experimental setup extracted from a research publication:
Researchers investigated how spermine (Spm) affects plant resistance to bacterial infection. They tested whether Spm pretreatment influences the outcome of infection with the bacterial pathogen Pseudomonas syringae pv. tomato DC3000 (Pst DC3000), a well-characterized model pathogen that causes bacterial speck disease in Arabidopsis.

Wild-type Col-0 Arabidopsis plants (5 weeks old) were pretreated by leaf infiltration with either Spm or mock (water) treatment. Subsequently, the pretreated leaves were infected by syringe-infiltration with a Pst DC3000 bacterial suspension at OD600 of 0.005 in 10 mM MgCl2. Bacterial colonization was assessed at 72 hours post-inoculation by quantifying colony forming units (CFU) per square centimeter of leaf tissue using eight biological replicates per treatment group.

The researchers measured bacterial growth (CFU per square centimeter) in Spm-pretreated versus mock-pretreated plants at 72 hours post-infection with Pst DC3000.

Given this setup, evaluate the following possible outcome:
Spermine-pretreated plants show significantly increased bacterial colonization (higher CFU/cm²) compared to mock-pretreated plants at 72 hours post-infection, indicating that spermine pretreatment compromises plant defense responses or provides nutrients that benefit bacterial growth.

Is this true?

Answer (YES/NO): NO